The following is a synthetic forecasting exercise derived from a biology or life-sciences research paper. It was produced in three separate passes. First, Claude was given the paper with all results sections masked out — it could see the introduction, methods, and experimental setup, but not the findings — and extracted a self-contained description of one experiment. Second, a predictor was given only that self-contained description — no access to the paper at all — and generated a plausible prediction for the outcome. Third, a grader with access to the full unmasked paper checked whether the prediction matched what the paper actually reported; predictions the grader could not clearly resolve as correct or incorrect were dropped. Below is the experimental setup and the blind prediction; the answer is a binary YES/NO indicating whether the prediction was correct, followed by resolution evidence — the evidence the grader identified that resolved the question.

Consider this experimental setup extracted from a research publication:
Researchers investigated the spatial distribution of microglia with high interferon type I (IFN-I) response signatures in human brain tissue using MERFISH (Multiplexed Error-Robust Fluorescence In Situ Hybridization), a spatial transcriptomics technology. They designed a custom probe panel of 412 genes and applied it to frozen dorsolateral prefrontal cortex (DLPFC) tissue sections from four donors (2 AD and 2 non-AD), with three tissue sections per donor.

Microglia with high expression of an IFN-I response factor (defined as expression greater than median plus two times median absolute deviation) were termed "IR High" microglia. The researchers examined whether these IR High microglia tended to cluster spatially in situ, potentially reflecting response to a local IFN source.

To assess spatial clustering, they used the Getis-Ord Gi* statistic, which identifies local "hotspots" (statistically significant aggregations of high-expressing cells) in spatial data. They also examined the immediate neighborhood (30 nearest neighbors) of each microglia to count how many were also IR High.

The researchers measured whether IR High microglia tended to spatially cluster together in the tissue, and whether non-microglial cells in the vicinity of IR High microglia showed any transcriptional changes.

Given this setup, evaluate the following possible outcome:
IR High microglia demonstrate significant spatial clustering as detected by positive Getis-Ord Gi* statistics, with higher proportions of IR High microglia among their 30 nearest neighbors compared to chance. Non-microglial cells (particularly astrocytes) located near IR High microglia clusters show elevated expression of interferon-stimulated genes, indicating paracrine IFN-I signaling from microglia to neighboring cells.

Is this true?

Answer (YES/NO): YES